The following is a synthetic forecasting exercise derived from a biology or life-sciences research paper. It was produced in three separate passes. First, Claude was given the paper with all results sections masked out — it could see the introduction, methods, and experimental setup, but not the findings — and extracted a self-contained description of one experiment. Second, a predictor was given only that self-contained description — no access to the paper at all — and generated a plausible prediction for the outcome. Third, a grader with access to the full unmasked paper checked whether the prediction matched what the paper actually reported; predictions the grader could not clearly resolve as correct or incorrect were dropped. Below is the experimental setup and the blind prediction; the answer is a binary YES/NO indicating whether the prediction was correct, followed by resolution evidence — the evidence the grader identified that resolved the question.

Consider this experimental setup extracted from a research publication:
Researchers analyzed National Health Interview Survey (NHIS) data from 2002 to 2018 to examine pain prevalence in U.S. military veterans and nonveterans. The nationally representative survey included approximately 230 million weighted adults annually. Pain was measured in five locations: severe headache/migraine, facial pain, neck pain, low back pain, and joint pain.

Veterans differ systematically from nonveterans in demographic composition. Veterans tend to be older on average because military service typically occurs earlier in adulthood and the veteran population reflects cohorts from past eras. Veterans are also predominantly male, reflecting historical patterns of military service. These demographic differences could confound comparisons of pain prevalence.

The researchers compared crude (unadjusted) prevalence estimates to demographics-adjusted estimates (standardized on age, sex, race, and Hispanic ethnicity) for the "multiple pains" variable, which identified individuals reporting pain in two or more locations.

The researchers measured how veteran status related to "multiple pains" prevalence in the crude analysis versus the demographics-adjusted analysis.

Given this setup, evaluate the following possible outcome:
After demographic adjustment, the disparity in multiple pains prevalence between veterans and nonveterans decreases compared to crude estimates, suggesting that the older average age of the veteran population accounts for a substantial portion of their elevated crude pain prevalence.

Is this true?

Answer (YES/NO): NO